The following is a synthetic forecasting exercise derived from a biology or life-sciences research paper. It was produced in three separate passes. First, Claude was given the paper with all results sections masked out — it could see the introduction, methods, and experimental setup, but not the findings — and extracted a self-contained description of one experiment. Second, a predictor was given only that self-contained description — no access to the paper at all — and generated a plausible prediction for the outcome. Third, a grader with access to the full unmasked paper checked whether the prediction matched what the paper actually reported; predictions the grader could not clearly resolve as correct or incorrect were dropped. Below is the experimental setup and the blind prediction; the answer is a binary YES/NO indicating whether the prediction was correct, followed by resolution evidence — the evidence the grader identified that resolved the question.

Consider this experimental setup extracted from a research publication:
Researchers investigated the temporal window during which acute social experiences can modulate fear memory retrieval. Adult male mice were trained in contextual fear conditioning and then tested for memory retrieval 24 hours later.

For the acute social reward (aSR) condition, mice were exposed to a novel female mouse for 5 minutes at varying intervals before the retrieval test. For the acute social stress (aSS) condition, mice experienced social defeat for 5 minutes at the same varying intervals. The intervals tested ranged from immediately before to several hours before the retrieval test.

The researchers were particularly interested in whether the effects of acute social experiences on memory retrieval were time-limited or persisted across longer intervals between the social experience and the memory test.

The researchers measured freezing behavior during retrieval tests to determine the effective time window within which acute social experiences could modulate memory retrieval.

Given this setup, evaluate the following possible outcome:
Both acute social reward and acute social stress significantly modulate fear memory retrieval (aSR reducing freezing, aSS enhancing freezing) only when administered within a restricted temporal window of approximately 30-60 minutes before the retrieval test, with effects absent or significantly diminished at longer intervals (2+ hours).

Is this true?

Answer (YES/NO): NO